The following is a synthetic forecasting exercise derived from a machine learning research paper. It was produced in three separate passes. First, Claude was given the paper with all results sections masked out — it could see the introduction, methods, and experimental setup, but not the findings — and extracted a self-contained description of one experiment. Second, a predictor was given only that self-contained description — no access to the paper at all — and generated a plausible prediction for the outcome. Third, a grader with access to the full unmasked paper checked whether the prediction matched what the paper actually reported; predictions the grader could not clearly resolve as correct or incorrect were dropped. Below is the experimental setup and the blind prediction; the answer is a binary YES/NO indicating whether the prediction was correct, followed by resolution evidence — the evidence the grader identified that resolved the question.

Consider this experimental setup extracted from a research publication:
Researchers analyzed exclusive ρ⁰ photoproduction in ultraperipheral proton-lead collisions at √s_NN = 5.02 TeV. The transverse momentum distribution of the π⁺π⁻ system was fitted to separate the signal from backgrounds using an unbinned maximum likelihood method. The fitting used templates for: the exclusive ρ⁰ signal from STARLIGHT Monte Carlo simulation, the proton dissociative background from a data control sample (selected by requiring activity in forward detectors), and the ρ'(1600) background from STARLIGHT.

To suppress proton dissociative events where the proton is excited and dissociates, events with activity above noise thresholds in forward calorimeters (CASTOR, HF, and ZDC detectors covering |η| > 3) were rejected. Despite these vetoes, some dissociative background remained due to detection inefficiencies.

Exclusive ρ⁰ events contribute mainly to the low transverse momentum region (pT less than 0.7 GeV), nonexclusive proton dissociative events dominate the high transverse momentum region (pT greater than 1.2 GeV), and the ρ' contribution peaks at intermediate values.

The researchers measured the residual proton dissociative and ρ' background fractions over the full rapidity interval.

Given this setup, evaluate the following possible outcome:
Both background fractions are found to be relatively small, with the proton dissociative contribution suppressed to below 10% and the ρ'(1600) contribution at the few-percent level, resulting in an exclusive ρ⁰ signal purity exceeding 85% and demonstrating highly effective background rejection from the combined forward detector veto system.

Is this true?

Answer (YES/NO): NO